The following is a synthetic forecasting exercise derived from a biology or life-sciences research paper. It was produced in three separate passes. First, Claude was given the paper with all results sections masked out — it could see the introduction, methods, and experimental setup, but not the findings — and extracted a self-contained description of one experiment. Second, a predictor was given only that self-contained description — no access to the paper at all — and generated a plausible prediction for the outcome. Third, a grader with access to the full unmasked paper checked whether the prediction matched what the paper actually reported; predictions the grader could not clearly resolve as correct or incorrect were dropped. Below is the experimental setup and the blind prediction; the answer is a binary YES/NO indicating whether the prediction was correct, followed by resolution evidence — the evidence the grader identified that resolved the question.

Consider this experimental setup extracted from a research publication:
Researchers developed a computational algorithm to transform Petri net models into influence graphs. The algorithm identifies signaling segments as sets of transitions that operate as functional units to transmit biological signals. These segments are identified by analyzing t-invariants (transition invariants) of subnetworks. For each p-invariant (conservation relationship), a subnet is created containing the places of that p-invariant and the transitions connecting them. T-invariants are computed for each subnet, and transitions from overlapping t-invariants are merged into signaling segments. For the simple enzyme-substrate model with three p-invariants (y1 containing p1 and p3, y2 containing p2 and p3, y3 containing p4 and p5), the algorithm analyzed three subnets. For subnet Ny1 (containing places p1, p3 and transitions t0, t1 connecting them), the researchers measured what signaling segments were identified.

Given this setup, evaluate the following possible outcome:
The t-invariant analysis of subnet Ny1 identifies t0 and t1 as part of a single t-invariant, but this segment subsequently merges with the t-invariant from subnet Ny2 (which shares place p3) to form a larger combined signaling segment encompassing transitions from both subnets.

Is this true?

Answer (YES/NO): NO